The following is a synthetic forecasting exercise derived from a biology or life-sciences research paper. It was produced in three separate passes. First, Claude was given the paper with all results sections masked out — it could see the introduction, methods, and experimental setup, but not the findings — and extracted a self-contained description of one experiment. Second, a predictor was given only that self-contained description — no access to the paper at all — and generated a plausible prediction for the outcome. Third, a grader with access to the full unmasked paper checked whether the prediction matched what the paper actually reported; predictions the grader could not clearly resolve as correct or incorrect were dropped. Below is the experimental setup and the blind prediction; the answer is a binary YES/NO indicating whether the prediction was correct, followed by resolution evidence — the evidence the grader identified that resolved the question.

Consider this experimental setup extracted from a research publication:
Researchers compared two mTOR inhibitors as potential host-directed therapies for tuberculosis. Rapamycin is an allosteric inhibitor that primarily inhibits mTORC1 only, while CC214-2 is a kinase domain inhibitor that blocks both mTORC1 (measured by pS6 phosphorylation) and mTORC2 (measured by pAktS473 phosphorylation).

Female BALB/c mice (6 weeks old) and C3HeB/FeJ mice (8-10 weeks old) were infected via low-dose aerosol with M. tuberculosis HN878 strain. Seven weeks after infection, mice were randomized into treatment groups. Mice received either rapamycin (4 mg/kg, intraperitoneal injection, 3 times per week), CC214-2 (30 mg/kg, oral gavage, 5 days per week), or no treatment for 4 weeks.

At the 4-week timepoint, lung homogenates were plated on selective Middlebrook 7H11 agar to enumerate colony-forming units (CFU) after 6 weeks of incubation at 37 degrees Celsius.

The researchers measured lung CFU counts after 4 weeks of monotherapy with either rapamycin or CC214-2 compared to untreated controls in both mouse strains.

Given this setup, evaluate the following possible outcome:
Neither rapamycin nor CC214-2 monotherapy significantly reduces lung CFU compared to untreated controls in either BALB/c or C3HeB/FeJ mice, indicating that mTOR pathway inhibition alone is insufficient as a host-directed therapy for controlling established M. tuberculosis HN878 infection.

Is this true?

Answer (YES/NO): NO